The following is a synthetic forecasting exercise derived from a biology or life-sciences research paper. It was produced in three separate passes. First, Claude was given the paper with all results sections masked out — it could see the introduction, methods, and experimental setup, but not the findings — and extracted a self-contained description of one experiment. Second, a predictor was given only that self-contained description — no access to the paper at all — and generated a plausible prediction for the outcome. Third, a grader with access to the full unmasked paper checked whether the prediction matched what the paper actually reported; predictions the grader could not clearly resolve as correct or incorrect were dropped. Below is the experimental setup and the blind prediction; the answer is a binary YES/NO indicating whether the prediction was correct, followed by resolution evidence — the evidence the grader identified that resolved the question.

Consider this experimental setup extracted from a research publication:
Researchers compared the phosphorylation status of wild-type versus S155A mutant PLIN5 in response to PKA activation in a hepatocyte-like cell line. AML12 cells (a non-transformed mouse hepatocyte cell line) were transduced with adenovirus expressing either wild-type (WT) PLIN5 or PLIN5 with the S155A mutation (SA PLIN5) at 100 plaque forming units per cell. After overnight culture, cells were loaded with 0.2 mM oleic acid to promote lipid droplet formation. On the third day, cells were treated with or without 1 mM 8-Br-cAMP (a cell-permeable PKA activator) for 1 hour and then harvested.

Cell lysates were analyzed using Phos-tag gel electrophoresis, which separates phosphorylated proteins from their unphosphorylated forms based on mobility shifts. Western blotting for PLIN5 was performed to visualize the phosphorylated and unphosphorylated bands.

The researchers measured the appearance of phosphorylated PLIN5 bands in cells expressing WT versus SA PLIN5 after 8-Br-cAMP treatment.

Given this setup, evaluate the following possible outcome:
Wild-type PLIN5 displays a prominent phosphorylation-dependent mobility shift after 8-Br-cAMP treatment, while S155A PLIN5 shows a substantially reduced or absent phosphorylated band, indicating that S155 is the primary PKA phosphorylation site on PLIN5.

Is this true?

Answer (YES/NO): YES